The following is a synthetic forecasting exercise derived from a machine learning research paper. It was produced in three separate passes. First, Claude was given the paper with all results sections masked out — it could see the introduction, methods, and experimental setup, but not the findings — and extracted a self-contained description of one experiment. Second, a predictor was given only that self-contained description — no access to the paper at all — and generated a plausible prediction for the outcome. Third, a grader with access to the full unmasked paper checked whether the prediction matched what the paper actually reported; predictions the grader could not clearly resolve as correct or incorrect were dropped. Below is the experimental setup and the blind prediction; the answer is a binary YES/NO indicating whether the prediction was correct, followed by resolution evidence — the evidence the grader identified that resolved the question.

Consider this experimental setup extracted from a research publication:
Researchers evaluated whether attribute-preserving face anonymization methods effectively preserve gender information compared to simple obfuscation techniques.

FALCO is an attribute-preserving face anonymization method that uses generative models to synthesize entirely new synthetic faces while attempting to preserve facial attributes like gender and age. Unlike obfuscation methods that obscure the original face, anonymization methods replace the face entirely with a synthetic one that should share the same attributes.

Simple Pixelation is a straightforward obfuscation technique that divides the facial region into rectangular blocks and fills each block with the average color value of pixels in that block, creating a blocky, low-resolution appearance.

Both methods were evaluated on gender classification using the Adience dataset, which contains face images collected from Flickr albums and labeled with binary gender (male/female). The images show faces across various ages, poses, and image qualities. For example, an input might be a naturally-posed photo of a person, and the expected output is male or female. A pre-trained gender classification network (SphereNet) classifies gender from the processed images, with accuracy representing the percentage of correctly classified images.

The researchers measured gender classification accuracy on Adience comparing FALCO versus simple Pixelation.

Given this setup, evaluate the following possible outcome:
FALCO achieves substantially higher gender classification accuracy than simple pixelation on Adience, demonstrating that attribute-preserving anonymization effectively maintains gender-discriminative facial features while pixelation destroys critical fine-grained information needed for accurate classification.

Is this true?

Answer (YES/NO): NO